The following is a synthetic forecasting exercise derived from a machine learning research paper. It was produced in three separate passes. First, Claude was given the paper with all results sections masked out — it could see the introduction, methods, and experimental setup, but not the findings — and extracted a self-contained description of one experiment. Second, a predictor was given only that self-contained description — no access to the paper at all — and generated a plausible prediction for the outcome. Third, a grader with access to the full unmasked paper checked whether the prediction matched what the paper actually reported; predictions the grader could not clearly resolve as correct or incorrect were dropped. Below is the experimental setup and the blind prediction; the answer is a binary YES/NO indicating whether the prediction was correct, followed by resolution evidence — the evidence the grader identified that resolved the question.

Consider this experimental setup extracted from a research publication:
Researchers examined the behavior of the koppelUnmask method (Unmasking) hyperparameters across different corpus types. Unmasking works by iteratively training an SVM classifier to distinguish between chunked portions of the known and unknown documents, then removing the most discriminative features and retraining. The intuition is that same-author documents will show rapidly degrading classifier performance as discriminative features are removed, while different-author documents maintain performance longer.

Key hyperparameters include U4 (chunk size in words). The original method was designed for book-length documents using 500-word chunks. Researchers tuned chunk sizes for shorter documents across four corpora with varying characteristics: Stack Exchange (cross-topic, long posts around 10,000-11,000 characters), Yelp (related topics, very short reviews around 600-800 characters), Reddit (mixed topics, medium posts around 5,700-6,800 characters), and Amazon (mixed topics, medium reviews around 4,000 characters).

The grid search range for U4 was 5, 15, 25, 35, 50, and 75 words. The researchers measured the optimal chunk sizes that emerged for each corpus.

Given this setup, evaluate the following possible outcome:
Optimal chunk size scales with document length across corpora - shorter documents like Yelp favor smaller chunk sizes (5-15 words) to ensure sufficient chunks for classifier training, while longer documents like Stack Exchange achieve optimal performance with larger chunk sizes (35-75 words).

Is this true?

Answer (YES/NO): NO